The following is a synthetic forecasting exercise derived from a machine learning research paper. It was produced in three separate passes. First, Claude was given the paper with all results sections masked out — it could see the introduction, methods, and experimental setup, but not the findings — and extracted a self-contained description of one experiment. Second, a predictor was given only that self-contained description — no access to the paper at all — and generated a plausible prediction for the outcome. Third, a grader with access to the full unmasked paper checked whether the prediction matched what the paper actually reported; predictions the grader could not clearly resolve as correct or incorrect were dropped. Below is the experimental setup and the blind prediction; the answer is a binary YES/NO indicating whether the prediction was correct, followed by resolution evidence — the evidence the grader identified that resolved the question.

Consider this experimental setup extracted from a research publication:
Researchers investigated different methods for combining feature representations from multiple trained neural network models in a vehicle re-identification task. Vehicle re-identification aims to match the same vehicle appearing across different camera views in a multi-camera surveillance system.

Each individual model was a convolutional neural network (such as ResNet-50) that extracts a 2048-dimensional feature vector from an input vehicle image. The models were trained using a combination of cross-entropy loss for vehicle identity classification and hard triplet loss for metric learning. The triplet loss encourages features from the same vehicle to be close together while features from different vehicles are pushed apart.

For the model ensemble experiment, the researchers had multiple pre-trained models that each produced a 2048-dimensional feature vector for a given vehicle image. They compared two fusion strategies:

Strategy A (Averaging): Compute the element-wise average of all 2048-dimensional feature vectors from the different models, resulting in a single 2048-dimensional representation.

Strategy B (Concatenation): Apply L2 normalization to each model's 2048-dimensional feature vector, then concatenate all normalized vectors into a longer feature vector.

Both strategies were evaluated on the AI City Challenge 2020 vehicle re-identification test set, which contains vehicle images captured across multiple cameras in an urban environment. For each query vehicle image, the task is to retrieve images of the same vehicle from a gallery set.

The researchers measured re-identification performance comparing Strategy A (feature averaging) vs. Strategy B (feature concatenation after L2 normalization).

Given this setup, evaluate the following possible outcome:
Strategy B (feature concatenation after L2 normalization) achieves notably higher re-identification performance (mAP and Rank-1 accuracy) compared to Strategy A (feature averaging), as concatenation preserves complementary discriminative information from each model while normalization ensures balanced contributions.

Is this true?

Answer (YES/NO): YES